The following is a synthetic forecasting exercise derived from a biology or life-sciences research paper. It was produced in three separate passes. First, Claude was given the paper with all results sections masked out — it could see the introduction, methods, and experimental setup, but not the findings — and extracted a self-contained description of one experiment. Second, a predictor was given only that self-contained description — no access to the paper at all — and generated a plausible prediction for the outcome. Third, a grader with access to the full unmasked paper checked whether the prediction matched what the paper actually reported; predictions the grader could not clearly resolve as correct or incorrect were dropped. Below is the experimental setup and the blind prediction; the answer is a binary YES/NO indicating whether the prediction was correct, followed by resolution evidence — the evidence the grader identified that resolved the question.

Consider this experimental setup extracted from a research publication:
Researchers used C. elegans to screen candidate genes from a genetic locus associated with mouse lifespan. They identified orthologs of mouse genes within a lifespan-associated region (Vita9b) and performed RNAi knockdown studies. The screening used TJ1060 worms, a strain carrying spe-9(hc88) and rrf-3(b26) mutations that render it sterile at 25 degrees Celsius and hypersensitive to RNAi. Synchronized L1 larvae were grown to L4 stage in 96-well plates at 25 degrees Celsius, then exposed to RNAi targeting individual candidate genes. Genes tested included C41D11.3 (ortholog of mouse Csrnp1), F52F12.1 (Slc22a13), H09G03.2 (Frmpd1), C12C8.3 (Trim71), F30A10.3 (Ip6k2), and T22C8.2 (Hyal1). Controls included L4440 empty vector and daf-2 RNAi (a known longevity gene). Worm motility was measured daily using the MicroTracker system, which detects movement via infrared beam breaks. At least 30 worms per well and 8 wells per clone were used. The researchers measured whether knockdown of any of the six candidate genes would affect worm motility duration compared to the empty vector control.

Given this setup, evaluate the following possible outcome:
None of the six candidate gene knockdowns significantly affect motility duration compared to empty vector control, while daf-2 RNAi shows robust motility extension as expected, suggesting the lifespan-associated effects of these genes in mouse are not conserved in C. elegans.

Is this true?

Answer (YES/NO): YES